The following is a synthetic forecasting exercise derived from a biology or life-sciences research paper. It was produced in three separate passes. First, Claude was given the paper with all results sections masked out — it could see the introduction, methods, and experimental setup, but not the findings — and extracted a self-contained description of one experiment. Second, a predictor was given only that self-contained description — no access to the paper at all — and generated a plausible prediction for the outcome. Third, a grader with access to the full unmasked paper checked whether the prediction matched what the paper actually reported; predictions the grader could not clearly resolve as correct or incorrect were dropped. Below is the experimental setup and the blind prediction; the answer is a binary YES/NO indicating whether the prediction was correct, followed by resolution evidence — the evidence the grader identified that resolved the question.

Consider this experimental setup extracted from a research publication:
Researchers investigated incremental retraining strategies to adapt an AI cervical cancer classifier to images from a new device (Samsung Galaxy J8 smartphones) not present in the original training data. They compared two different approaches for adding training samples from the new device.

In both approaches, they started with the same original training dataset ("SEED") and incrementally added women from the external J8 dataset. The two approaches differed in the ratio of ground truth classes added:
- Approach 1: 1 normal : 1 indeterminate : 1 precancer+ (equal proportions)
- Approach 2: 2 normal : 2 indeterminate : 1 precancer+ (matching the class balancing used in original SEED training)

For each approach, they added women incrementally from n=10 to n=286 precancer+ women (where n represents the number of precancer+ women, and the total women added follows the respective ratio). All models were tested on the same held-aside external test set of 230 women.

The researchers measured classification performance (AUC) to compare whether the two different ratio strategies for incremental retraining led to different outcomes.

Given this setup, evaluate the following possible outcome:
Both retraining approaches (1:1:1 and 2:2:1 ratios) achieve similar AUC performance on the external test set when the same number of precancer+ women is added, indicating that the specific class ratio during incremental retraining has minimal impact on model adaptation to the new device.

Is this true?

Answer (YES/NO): NO